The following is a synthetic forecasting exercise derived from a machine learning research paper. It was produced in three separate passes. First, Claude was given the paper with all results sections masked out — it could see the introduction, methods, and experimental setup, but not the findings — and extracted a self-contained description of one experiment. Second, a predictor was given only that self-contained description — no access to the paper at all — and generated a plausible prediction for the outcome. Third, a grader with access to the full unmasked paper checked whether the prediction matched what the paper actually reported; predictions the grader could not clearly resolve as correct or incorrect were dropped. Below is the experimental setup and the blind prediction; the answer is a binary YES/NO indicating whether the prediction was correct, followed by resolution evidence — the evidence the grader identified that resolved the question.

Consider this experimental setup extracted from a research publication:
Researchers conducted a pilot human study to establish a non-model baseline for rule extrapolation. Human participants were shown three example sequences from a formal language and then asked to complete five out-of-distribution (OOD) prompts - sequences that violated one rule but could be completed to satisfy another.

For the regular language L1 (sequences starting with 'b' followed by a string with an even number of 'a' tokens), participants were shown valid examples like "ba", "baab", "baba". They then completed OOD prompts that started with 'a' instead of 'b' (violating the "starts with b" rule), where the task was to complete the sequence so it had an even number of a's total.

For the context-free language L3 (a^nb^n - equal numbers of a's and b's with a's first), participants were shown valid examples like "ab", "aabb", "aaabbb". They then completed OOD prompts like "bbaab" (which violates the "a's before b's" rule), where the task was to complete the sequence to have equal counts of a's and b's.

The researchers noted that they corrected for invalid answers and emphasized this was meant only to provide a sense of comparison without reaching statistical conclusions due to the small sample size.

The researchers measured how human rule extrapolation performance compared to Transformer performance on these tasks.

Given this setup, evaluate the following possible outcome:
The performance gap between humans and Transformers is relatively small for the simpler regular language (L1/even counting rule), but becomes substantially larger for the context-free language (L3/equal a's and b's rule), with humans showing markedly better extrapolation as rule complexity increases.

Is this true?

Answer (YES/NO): NO